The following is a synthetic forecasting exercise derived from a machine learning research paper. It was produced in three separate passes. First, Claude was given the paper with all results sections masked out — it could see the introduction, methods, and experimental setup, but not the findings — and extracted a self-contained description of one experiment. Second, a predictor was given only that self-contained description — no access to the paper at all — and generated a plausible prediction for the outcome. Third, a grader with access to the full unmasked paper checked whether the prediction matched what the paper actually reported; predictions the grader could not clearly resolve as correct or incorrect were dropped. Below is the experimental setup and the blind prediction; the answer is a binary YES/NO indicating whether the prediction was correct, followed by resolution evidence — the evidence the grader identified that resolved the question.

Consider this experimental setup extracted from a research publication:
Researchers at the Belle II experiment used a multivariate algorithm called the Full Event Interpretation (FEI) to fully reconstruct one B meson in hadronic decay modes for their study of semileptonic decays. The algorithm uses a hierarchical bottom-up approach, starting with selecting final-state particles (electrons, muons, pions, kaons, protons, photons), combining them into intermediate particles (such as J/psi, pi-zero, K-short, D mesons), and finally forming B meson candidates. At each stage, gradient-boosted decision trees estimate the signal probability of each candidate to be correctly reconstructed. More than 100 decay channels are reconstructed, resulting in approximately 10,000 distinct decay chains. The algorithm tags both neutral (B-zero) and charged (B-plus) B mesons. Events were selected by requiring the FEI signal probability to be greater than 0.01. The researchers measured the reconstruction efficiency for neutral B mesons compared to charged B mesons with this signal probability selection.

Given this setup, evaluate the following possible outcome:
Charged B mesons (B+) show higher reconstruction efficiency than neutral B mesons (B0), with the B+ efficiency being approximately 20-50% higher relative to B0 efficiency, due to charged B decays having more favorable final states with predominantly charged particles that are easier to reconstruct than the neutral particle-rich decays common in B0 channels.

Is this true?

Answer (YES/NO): YES